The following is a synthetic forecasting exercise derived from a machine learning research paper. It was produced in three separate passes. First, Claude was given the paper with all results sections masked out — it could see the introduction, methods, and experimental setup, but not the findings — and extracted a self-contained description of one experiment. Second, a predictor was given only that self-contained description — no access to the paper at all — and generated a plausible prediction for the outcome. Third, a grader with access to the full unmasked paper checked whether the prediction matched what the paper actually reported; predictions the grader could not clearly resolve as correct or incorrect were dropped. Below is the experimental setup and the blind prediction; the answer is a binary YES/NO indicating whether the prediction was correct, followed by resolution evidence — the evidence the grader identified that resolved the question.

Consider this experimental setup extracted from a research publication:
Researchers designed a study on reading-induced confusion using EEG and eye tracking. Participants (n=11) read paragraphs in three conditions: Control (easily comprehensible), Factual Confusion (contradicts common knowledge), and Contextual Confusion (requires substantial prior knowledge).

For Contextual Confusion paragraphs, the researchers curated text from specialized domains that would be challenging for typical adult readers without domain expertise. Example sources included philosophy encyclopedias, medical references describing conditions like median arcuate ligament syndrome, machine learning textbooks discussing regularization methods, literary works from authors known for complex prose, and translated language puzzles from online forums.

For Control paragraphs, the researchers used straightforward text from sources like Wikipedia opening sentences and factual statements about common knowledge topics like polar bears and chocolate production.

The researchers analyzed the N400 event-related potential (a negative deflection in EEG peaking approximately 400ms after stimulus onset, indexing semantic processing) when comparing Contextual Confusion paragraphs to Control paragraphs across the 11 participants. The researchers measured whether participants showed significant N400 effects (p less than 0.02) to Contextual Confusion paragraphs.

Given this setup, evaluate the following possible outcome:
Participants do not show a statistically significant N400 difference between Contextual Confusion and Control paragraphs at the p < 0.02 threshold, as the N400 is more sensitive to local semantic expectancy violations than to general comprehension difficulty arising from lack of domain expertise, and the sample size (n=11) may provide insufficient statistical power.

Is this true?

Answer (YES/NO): NO